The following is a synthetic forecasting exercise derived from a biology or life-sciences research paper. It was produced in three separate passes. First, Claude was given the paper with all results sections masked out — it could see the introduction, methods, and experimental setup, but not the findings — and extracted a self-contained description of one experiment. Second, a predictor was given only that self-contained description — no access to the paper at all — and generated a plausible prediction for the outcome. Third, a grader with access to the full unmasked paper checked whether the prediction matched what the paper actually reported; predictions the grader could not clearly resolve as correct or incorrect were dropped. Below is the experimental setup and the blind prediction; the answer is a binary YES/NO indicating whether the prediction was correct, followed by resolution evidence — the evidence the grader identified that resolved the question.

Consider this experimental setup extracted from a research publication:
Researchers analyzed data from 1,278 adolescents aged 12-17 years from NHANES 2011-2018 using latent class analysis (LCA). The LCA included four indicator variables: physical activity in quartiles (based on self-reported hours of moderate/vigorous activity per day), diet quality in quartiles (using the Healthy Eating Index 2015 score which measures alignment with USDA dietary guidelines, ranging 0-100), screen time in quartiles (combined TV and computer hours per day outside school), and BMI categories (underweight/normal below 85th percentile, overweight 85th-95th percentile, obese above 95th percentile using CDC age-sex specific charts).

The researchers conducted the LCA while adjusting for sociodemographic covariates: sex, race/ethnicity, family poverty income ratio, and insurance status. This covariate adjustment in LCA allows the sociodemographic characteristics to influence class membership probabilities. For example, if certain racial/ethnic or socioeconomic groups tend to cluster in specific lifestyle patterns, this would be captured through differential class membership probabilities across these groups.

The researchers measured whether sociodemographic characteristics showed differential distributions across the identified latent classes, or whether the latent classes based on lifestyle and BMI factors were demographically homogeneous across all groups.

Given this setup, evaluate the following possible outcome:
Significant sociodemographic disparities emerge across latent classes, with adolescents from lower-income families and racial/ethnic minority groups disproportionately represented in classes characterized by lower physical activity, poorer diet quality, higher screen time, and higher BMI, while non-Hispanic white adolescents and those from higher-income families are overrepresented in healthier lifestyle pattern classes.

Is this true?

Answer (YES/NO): YES